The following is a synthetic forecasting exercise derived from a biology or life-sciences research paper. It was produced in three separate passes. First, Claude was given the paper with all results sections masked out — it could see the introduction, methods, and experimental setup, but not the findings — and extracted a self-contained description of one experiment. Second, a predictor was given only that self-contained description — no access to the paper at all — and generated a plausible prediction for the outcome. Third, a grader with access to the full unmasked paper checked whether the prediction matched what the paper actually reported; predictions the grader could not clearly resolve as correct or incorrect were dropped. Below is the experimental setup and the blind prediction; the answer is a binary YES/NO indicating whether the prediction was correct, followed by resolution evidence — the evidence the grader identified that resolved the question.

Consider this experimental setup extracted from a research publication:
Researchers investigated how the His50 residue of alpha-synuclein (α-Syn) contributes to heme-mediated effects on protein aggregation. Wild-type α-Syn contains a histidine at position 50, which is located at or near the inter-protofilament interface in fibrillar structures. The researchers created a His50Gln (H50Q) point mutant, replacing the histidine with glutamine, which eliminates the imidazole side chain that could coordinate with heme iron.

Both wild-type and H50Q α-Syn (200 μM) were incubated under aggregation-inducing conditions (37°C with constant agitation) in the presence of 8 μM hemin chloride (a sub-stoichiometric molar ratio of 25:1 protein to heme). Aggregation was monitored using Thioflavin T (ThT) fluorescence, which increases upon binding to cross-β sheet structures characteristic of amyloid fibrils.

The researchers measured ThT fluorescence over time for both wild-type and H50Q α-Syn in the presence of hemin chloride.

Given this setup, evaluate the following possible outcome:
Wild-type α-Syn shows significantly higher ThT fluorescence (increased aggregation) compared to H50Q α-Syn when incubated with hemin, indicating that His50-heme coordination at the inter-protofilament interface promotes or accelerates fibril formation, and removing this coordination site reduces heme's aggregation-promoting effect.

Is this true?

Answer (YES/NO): NO